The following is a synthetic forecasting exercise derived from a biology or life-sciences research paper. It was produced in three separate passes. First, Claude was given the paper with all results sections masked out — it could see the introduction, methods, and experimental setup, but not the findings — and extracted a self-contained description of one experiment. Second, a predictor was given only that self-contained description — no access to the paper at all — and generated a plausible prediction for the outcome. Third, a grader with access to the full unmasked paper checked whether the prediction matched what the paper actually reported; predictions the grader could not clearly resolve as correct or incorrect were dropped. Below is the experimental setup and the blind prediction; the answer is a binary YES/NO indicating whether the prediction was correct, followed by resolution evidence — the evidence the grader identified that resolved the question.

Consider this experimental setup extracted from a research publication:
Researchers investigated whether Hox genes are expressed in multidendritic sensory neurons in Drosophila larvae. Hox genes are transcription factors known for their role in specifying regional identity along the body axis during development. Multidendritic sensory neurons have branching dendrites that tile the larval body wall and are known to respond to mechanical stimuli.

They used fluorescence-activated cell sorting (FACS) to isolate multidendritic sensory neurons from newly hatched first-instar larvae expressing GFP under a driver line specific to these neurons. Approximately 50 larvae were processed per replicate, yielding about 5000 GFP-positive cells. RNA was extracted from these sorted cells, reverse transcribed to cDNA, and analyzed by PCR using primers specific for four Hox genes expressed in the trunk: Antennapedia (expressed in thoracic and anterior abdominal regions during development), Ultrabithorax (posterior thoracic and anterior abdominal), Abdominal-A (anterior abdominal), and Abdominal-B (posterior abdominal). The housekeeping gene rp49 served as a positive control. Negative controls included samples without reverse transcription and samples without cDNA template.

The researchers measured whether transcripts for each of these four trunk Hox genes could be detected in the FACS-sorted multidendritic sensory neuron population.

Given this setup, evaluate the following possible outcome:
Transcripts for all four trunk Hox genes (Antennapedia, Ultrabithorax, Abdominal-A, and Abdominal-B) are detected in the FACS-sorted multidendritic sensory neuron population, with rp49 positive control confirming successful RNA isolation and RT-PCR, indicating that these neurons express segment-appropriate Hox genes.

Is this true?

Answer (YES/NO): YES